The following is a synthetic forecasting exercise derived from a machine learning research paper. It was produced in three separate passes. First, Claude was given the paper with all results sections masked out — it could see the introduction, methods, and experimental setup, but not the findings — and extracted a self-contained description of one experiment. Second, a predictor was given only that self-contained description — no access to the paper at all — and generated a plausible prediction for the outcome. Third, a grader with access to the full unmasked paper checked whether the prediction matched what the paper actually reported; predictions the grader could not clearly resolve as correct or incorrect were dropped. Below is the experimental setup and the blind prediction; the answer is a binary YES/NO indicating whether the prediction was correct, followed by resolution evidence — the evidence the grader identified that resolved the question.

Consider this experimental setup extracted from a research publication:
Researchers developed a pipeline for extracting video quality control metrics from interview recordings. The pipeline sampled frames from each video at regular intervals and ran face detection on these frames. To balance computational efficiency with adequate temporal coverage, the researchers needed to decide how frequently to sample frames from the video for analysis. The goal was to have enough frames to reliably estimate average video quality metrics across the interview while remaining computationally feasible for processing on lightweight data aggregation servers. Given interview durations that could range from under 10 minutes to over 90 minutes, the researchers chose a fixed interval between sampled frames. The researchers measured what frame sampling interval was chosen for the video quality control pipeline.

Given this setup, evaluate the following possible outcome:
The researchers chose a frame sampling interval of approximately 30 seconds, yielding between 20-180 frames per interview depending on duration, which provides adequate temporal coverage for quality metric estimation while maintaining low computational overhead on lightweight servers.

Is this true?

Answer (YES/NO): NO